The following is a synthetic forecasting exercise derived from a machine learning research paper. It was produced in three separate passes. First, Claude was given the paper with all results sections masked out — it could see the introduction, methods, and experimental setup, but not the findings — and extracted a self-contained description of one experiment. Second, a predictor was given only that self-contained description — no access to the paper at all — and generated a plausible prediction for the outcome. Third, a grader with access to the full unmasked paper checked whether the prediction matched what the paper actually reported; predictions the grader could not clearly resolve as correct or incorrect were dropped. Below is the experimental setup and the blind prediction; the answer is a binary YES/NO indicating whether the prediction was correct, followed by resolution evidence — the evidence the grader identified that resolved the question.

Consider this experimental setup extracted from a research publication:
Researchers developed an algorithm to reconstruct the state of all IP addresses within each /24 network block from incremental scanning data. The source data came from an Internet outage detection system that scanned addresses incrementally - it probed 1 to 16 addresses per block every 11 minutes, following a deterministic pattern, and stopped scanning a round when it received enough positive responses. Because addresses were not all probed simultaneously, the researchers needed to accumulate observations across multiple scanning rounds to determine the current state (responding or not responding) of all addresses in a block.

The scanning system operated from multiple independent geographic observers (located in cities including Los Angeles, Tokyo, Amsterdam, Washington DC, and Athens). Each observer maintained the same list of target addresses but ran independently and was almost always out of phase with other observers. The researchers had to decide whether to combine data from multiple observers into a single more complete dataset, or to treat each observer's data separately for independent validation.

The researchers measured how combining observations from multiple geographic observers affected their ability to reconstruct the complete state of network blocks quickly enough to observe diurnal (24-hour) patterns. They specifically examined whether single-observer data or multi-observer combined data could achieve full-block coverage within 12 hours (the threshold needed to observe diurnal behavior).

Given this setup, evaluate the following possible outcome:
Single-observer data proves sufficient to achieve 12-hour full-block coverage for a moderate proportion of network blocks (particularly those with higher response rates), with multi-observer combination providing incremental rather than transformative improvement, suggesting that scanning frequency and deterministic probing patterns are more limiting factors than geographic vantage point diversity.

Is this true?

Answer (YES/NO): NO